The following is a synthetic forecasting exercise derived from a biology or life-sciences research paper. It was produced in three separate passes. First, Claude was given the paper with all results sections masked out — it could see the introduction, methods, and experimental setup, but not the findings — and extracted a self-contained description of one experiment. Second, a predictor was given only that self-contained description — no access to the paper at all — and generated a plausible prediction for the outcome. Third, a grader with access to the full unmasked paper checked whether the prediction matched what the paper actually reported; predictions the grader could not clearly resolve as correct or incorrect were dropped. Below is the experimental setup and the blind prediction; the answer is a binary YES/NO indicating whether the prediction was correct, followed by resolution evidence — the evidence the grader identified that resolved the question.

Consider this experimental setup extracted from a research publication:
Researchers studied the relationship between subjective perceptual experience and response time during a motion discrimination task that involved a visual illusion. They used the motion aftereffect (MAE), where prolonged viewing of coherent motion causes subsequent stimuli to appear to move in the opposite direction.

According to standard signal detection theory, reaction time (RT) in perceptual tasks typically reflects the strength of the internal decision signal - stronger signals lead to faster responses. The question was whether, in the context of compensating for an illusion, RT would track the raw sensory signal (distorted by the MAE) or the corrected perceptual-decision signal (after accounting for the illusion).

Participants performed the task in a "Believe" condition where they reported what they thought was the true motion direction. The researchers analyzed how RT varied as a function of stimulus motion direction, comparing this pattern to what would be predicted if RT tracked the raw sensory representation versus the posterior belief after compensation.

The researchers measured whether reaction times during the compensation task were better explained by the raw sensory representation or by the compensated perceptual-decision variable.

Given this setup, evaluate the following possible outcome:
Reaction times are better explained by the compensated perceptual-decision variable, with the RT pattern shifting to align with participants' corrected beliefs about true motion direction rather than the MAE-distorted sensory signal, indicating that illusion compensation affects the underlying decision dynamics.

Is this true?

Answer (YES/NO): YES